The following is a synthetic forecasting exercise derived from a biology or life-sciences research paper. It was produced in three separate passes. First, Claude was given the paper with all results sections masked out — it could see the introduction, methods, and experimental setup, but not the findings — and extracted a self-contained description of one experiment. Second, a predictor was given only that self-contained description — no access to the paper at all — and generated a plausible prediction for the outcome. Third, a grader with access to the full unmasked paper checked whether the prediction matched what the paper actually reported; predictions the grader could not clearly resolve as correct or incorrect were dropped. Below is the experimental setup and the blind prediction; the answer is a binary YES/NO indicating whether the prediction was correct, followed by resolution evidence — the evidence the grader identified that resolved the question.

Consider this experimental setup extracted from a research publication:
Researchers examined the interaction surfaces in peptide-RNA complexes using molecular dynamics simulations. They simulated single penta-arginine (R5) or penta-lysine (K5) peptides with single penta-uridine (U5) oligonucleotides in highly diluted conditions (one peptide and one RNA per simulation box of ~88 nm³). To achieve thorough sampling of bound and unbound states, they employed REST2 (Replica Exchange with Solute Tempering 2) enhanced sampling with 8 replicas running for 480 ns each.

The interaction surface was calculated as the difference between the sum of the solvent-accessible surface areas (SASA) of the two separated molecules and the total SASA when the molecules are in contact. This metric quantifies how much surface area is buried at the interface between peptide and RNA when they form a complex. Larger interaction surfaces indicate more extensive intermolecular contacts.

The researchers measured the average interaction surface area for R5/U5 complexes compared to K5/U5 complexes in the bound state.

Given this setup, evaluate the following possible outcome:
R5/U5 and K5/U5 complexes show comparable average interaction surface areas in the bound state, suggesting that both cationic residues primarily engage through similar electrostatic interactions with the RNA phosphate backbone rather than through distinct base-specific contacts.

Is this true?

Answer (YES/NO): NO